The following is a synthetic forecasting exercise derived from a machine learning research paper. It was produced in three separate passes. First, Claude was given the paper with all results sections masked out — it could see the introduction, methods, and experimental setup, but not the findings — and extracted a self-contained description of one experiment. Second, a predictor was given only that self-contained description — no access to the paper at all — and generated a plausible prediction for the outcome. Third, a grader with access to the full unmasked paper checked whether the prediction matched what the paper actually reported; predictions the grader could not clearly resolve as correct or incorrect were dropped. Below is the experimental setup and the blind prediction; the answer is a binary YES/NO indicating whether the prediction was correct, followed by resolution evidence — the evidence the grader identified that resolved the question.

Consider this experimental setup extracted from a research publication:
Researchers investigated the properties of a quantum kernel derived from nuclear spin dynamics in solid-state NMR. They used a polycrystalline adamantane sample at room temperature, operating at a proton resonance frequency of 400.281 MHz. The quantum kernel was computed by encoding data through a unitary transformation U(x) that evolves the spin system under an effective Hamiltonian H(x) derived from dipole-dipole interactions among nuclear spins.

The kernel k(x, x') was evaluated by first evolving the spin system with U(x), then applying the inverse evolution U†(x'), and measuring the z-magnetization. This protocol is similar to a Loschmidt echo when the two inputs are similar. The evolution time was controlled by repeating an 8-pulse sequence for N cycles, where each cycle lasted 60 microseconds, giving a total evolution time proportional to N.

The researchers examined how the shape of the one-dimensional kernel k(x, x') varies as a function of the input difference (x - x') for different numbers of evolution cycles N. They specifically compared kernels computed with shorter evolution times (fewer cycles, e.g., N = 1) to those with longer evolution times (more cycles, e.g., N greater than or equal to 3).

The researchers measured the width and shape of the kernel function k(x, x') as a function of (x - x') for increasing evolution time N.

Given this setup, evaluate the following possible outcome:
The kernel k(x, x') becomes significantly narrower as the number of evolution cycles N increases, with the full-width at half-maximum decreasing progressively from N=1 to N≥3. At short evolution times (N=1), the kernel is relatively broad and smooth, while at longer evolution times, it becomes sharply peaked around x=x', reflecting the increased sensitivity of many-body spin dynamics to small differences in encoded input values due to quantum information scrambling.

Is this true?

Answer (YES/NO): YES